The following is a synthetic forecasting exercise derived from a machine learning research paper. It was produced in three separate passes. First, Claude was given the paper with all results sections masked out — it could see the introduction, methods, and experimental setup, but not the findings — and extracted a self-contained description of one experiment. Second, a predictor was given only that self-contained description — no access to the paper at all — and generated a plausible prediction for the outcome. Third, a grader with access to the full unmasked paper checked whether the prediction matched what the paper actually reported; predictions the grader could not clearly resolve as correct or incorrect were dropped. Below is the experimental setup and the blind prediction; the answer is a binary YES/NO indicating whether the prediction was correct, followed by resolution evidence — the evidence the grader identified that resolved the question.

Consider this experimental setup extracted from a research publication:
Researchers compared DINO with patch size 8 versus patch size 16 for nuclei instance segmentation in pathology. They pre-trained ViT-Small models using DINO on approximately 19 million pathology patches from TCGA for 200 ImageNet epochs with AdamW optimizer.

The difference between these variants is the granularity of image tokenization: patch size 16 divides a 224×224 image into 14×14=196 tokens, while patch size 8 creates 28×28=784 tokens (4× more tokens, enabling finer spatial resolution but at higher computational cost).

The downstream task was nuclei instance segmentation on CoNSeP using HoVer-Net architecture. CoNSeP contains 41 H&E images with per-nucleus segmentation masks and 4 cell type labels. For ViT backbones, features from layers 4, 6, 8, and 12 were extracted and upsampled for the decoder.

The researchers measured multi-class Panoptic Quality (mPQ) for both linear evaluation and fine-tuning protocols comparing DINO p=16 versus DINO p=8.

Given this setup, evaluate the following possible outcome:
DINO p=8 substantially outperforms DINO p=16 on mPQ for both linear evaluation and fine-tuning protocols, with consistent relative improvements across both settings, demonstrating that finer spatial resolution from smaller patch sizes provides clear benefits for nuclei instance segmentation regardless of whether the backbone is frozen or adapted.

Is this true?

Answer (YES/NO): YES